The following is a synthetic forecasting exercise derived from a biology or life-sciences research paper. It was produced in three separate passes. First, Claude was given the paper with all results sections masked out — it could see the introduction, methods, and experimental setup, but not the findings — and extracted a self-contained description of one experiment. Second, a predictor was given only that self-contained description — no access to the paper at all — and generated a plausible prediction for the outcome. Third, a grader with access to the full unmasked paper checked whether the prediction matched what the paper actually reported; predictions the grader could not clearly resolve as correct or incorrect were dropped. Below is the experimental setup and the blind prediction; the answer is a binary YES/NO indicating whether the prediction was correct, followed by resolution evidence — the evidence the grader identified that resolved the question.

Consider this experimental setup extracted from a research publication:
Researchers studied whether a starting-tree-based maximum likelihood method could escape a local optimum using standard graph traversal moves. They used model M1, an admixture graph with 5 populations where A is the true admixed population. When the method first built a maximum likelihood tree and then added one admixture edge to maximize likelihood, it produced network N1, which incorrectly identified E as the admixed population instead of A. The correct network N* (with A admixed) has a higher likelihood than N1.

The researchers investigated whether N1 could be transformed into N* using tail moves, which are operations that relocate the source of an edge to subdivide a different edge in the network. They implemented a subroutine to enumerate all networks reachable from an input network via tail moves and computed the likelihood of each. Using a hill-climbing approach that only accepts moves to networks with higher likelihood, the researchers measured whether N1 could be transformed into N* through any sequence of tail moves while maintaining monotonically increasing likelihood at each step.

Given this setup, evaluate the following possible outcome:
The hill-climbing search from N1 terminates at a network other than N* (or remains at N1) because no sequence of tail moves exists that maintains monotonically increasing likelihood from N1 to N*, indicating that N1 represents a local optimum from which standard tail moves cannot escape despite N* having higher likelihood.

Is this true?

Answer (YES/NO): YES